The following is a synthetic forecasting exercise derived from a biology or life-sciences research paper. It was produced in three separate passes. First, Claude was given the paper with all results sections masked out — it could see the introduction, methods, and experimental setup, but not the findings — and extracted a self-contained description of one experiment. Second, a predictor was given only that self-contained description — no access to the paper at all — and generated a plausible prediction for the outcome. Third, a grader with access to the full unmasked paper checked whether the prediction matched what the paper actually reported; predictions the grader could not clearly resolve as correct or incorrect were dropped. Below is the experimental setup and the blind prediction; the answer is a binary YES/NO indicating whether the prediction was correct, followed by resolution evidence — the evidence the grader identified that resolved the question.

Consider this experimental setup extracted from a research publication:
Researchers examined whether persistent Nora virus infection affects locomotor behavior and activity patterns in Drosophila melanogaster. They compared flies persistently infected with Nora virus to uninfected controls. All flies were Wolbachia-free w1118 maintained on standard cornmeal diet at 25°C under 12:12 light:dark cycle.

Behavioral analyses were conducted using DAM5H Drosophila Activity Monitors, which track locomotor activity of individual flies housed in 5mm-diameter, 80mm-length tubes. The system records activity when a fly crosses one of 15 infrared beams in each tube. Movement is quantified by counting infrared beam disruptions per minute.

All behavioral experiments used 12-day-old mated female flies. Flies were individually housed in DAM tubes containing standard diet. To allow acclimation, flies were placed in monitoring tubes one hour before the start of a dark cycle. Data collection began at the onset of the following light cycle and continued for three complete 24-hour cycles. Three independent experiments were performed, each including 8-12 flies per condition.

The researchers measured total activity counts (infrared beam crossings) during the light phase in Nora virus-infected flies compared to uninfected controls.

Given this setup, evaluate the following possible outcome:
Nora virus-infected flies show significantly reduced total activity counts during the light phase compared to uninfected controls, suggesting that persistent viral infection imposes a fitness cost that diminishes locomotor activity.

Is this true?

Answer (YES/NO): YES